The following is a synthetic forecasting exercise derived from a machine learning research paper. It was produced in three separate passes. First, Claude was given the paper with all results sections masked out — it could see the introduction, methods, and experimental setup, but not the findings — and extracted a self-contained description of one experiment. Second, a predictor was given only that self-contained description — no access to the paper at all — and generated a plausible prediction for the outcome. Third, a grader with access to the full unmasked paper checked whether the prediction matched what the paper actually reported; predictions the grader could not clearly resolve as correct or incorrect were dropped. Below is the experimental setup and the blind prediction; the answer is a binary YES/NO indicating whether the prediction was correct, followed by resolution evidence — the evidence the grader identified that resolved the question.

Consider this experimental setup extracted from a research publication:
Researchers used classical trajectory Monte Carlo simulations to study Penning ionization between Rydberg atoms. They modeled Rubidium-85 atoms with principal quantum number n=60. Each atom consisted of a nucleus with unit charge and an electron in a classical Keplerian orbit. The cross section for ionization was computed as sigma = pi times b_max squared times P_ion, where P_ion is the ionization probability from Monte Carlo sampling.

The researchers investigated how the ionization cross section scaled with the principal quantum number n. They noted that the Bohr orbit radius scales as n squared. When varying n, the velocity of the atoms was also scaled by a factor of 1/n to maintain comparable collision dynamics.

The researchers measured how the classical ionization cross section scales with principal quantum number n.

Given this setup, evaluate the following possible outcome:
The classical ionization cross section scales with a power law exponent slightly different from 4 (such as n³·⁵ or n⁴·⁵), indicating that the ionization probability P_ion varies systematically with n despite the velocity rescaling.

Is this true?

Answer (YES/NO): NO